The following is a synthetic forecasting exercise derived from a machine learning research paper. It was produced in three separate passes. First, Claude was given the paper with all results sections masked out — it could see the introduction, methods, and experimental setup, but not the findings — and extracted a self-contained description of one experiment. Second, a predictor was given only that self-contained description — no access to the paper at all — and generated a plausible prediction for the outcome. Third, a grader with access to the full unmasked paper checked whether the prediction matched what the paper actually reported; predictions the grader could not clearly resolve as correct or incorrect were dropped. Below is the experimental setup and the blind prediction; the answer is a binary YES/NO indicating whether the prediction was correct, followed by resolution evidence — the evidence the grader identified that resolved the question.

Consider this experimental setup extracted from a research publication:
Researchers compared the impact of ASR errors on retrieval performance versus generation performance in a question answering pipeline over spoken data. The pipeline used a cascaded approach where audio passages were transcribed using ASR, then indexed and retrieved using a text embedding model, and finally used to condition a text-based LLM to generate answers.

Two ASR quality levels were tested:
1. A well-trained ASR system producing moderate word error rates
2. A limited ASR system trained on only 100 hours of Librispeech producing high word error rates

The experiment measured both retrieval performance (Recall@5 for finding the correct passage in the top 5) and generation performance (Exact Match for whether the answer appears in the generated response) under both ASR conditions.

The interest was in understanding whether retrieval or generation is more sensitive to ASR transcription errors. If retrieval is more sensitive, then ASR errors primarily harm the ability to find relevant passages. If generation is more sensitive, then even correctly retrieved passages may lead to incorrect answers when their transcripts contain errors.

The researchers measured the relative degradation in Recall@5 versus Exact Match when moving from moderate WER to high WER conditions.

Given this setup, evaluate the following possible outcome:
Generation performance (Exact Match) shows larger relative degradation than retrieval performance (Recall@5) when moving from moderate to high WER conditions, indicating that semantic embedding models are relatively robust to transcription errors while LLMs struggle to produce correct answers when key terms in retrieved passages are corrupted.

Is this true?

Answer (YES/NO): YES